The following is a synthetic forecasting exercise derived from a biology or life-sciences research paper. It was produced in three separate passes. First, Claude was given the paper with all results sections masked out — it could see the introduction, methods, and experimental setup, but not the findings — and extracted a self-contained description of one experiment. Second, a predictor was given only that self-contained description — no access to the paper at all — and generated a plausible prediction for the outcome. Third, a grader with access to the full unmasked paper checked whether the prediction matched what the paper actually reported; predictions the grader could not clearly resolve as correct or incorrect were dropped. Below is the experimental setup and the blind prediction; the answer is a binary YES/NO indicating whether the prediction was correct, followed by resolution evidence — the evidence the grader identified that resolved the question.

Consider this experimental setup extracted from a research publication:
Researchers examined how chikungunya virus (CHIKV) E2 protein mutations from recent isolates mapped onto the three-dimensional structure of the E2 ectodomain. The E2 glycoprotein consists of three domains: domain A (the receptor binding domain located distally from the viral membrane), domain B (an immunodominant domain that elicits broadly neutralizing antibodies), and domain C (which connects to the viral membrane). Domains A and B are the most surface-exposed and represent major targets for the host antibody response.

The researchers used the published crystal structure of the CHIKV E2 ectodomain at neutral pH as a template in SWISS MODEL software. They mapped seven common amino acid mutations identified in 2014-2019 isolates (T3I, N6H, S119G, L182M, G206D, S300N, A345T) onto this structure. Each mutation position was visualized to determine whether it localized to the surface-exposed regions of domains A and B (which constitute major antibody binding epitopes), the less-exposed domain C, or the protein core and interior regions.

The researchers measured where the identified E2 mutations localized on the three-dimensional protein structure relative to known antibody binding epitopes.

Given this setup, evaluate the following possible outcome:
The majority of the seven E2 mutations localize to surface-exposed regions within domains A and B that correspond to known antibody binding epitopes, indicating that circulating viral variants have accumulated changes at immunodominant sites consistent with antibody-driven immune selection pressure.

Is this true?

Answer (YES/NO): NO